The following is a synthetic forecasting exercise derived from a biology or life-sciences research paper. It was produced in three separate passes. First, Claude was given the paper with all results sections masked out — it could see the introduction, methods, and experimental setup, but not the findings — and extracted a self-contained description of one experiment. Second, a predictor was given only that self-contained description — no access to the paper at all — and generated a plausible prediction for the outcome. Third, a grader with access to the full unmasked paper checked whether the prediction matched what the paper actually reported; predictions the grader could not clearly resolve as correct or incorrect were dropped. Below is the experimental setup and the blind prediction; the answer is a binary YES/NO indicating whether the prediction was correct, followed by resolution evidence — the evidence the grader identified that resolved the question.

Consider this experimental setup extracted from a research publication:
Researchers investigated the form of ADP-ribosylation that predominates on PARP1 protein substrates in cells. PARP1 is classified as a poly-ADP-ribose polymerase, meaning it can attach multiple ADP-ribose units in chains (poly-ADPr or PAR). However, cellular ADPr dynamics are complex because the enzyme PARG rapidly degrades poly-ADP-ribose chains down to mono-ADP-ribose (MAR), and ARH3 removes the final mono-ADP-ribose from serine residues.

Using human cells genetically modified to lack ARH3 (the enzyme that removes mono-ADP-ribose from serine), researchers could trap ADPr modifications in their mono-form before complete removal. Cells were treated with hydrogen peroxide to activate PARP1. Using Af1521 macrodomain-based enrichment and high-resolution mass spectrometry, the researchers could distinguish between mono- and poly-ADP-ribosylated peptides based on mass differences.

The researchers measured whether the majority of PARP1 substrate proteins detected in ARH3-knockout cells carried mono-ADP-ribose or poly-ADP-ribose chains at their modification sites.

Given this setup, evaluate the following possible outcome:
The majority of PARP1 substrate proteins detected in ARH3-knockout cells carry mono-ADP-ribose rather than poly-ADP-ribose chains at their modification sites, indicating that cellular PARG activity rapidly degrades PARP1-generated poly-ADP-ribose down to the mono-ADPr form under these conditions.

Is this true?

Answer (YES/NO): YES